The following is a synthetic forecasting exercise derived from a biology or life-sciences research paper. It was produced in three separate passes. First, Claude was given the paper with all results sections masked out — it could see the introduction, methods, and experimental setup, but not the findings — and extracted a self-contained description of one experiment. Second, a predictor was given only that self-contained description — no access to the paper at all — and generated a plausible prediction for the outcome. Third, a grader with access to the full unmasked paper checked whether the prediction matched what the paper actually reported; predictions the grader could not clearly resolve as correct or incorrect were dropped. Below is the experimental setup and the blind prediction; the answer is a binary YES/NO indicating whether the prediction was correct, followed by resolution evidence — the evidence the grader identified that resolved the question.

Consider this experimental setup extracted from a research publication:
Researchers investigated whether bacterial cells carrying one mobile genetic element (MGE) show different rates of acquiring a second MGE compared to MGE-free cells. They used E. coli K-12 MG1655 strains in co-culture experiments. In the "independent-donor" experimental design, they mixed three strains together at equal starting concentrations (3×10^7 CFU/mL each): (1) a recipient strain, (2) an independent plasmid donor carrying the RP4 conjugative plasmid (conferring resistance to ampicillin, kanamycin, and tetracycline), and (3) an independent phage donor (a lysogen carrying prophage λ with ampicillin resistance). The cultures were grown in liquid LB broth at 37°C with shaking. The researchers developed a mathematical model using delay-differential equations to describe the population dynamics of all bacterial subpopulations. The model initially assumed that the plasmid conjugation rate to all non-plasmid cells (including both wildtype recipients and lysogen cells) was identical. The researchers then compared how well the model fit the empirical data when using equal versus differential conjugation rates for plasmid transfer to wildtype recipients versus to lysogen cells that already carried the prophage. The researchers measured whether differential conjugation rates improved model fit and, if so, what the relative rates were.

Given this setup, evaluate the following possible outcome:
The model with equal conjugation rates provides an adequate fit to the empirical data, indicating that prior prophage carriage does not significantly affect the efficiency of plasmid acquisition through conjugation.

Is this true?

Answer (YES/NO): NO